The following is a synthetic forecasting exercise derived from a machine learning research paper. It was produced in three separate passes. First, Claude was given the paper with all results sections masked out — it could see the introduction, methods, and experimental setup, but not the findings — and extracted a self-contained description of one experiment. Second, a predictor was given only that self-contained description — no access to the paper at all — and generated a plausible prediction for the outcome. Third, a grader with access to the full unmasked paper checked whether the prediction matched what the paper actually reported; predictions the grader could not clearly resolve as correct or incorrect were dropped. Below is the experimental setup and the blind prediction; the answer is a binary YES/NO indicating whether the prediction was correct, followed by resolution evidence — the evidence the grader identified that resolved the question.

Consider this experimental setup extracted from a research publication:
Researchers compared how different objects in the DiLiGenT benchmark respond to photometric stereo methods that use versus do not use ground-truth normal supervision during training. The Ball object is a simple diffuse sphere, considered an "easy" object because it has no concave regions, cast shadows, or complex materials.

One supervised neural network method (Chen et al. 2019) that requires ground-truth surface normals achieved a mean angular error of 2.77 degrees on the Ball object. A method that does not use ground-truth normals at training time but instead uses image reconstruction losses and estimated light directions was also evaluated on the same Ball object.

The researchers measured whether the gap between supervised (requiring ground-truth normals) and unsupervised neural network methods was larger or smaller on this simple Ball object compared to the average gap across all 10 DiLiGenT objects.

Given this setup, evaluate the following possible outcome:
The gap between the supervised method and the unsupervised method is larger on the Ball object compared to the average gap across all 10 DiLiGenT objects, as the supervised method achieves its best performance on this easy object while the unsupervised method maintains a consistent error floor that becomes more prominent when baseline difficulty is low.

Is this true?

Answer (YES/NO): NO